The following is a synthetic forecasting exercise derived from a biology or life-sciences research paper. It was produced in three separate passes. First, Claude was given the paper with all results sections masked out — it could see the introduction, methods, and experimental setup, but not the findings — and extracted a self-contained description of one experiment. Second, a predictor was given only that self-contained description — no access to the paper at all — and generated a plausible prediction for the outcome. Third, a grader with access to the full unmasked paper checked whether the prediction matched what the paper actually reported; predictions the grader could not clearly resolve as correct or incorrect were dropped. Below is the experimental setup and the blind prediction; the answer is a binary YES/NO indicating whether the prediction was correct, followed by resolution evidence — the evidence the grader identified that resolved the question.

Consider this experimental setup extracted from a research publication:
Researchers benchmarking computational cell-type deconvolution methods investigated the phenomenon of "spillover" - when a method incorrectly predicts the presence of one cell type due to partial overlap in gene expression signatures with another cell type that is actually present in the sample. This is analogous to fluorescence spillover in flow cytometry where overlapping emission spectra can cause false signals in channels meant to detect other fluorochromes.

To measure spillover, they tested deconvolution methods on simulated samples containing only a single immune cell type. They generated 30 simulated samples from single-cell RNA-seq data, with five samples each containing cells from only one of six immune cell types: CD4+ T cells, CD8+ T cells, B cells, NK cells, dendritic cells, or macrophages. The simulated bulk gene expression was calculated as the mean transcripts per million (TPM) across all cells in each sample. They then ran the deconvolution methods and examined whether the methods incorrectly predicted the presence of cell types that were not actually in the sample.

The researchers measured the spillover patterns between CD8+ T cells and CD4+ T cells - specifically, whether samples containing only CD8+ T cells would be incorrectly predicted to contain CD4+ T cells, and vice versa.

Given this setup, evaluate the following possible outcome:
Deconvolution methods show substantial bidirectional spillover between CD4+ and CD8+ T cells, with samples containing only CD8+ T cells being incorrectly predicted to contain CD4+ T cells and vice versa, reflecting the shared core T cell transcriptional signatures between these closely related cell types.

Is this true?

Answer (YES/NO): YES